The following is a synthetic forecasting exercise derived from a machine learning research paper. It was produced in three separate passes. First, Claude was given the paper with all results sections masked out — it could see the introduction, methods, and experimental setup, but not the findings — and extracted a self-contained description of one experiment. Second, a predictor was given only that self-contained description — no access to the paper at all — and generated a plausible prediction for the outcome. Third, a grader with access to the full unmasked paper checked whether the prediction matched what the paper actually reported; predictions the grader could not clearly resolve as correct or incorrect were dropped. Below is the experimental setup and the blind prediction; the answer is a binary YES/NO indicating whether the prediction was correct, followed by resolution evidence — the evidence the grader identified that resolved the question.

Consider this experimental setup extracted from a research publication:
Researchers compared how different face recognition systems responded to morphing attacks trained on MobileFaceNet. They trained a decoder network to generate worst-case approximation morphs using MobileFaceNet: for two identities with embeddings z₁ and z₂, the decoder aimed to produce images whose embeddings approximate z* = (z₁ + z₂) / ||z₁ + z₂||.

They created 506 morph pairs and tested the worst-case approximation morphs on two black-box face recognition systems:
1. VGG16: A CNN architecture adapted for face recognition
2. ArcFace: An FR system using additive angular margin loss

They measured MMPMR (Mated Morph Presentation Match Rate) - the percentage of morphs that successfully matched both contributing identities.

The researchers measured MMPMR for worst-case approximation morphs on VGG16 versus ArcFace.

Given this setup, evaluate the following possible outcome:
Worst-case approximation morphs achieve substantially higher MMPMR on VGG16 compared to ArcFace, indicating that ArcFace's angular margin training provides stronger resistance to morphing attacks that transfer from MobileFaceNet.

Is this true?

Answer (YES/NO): NO